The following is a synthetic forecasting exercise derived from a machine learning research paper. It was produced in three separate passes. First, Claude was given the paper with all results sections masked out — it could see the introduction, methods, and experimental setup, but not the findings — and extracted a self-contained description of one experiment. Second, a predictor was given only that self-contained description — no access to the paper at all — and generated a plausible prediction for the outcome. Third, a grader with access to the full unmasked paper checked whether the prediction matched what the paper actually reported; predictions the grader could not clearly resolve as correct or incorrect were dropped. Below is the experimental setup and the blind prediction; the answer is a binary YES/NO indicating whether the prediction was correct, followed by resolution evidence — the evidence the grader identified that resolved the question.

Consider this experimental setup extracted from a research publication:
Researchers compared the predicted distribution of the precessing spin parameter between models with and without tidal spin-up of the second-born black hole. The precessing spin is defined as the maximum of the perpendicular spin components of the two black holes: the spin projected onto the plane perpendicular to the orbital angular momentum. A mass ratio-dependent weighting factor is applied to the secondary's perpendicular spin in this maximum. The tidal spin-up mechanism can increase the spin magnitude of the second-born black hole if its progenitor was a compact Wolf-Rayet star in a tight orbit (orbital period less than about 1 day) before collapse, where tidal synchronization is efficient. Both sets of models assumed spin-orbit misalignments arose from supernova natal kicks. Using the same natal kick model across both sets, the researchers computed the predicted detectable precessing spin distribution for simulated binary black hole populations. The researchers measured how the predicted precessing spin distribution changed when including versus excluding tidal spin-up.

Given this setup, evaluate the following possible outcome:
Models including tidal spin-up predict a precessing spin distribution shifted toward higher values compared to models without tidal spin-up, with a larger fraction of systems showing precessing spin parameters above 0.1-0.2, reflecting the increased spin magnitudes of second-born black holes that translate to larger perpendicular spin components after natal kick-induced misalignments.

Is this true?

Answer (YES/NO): YES